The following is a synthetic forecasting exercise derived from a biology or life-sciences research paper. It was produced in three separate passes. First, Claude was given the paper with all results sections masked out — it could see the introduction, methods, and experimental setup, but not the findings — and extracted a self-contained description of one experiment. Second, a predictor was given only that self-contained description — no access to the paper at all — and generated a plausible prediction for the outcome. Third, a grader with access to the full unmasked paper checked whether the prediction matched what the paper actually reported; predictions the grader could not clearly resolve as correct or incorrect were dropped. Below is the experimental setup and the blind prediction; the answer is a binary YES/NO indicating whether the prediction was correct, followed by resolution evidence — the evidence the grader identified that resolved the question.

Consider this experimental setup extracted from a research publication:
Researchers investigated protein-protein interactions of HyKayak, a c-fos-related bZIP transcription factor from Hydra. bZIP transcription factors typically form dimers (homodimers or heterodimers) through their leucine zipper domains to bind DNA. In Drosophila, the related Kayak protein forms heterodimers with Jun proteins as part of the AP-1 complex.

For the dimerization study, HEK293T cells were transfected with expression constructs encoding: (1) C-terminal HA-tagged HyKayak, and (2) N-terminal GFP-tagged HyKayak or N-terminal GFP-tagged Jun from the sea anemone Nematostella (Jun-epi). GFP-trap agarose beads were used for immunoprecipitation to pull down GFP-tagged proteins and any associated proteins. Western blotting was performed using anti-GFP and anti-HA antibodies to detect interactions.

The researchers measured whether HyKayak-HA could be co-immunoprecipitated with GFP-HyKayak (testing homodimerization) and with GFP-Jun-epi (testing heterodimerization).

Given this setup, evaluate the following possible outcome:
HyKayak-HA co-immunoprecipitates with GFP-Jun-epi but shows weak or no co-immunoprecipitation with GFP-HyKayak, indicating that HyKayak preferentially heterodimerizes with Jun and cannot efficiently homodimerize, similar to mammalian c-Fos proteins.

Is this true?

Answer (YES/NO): YES